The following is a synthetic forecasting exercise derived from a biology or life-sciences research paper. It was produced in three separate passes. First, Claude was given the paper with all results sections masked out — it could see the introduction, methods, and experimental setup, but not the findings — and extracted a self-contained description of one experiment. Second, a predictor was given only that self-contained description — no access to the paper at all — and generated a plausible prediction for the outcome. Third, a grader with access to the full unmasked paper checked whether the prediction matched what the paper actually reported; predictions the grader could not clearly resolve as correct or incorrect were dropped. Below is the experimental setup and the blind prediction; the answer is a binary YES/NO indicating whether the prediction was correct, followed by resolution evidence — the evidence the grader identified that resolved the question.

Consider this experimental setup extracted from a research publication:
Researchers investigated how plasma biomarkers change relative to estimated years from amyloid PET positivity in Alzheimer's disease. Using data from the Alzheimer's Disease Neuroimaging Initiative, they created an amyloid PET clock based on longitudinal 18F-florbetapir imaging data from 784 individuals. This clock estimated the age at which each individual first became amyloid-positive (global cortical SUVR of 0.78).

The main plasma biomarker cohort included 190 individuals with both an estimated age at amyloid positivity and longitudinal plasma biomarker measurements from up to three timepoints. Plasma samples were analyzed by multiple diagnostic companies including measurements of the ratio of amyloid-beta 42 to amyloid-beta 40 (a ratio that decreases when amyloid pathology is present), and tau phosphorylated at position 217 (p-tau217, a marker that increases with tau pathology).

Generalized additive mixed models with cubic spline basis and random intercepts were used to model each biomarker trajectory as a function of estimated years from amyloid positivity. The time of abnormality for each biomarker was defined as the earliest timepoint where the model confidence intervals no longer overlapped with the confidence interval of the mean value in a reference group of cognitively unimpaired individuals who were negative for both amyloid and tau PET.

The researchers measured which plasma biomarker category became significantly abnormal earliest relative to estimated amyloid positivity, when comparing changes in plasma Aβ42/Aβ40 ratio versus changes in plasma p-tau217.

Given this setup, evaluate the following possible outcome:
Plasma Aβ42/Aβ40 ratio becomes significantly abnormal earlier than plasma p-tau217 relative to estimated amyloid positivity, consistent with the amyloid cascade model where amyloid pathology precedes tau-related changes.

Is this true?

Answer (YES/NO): YES